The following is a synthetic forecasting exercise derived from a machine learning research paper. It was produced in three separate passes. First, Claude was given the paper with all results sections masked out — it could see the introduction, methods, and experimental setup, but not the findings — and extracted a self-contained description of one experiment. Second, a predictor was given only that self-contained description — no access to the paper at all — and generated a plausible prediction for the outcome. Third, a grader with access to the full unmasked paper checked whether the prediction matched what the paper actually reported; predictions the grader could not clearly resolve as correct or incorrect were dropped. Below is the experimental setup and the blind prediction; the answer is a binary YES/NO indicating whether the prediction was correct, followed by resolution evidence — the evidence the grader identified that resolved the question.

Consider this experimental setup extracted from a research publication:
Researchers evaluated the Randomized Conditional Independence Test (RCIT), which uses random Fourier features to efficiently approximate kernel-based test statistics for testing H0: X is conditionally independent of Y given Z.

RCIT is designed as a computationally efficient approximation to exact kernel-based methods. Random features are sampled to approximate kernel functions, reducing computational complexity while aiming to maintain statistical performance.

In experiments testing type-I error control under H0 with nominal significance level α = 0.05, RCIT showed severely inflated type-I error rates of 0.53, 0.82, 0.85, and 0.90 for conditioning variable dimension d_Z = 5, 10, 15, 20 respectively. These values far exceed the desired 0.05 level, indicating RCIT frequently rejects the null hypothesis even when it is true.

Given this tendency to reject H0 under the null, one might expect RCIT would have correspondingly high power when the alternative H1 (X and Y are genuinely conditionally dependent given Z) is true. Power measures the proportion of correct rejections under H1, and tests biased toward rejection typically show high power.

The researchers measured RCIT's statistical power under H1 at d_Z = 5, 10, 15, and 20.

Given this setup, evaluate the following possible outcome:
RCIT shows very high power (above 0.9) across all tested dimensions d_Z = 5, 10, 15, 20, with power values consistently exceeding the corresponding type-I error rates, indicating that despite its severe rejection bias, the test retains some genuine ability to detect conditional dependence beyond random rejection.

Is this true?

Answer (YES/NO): NO